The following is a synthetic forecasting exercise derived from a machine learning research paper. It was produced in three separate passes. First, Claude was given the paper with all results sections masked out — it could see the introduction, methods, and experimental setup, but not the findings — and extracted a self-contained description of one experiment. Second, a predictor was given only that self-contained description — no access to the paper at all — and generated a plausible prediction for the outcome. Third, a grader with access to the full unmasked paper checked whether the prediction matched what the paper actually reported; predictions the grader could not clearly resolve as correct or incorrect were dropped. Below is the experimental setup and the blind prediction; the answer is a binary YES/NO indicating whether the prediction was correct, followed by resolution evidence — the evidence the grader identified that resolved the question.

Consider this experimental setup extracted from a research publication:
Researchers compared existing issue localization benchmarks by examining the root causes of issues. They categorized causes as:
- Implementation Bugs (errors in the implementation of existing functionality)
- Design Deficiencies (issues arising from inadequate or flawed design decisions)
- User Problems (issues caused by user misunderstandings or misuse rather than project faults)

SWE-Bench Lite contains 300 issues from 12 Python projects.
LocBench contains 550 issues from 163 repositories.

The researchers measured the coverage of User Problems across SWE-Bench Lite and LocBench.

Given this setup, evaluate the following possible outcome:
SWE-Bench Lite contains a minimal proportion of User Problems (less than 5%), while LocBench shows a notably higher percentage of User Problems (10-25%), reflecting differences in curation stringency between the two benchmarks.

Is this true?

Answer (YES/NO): NO